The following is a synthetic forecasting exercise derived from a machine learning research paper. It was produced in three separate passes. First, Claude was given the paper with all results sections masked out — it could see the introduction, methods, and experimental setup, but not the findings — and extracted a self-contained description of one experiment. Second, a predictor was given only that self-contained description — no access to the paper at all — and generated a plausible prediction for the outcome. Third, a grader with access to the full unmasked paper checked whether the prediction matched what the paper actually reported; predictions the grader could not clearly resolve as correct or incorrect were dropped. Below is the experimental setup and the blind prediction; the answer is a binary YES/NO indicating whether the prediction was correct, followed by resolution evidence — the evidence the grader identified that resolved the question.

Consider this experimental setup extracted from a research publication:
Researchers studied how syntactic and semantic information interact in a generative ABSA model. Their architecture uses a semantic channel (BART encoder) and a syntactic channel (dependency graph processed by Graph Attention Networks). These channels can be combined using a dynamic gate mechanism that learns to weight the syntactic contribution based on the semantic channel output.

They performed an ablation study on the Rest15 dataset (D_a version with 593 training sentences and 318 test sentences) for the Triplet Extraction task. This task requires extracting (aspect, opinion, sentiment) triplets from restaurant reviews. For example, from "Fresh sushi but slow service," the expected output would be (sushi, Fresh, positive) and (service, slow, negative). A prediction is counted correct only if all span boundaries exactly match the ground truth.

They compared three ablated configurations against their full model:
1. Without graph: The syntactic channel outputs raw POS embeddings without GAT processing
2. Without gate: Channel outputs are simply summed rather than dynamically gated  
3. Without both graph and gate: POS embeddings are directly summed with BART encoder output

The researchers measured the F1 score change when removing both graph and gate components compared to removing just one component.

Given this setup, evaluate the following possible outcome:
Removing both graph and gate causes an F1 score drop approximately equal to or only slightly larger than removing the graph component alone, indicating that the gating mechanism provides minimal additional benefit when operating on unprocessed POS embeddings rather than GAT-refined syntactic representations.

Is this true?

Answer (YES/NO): NO